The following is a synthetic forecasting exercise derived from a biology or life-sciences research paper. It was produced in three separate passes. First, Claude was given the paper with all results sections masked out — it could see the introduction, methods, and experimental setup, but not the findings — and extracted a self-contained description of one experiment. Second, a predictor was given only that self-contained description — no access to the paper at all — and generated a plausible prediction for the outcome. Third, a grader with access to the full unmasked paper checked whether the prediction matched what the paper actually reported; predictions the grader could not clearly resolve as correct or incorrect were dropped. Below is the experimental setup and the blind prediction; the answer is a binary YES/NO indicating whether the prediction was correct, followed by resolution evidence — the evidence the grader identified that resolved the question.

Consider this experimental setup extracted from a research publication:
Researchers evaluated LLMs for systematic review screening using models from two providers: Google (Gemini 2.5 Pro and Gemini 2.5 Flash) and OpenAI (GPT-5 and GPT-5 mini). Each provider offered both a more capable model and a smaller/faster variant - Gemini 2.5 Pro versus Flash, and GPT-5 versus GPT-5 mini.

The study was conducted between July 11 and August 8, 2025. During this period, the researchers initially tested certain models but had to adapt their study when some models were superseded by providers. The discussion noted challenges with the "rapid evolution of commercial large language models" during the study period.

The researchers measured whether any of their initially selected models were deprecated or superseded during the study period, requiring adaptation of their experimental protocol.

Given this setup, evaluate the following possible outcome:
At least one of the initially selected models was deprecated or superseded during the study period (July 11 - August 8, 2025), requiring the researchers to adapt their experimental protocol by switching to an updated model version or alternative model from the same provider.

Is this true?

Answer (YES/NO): YES